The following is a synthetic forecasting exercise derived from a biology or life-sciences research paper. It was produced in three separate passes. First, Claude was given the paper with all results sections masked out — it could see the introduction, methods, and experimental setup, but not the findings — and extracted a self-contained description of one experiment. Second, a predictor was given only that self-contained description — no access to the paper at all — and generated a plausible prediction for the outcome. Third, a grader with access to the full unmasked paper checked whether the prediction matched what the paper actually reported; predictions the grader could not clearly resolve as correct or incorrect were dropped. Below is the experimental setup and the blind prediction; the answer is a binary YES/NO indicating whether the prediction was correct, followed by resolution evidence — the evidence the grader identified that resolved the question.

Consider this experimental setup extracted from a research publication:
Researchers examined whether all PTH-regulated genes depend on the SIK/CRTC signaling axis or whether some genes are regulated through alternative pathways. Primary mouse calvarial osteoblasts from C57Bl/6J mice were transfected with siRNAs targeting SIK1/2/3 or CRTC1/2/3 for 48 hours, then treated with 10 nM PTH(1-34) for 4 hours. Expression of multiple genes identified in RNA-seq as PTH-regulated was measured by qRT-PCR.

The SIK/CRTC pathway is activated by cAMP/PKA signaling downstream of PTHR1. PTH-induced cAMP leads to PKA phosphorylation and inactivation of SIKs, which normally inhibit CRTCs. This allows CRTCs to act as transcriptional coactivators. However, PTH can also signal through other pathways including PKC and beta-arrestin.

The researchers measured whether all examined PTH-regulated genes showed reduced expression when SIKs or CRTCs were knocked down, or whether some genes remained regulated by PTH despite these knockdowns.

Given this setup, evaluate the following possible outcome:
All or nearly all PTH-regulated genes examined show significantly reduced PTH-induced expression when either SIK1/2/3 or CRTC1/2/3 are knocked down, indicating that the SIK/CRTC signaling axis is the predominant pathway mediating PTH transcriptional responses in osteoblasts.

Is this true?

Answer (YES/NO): NO